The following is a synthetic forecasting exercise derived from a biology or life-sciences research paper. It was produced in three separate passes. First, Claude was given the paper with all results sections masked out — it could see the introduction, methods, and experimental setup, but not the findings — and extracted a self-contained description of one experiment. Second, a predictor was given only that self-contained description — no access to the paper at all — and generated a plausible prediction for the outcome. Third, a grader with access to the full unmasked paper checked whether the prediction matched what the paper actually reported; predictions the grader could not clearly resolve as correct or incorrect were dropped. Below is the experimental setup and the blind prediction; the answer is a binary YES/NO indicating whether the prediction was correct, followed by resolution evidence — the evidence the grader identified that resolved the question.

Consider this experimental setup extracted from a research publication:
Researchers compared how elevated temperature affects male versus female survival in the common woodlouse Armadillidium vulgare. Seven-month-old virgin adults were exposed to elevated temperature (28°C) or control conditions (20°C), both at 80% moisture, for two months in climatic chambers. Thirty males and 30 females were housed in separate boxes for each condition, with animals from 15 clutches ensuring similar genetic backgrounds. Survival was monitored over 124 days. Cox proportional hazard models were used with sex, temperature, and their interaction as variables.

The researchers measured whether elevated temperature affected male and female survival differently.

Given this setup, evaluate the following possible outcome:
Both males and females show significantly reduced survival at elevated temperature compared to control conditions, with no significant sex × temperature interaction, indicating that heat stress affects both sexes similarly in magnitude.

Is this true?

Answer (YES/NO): NO